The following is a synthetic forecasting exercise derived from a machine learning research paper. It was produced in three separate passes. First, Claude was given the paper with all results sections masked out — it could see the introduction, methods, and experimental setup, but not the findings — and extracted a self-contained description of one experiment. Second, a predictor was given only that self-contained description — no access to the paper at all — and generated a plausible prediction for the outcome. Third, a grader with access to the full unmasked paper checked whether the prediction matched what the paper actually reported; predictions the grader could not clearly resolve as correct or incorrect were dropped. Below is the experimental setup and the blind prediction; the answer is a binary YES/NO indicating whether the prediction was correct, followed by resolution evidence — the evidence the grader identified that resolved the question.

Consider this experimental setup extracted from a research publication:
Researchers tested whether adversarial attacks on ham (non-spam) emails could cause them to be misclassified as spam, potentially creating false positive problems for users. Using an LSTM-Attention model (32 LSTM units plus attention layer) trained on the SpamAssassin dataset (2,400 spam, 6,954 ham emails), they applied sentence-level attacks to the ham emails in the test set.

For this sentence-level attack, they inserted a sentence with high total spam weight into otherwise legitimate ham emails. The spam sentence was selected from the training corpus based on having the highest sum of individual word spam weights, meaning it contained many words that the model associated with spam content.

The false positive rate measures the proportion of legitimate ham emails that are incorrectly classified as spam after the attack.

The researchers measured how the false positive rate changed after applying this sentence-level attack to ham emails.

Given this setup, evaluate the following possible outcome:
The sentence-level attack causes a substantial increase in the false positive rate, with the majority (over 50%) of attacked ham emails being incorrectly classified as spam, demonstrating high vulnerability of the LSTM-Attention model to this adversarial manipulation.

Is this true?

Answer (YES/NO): NO